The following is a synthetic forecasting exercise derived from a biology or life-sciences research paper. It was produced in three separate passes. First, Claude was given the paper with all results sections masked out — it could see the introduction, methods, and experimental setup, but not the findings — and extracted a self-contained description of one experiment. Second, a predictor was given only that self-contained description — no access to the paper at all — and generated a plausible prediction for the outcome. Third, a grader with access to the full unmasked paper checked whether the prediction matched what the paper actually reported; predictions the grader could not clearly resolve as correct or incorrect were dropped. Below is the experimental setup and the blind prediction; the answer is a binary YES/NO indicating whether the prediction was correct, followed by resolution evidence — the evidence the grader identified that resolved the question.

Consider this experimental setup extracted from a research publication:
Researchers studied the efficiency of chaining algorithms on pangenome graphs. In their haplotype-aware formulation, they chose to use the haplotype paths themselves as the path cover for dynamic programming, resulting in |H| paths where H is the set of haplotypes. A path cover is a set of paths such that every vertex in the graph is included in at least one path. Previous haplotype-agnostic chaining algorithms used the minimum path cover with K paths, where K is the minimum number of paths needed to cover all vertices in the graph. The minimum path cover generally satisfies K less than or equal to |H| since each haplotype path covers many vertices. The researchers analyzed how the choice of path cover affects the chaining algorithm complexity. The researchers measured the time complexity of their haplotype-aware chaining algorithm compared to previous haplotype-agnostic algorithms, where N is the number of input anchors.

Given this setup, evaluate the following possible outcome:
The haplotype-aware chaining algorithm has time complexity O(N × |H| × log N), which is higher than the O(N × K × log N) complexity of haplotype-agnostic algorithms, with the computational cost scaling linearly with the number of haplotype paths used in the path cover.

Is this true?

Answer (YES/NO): NO